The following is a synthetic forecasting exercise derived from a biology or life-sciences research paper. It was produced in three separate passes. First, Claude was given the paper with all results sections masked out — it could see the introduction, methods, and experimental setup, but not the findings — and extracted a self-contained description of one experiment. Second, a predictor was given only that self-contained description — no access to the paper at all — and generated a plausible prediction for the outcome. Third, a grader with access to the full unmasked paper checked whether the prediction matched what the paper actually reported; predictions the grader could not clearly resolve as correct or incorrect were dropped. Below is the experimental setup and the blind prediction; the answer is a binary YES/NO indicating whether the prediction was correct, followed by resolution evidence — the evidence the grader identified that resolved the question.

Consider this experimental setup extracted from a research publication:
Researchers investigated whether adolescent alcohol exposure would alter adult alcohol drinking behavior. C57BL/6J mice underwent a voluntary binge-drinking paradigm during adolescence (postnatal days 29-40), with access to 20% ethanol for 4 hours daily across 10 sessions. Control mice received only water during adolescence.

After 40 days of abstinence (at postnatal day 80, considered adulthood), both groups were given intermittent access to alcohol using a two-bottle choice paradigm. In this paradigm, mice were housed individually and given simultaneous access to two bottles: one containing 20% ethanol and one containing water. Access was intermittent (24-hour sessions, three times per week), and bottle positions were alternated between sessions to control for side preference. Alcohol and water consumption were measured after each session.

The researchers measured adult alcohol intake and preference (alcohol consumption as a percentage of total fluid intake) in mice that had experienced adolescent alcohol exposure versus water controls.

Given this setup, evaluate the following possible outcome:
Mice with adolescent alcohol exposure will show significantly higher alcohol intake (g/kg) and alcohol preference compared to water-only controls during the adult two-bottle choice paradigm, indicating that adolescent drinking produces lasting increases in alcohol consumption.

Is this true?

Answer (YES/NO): YES